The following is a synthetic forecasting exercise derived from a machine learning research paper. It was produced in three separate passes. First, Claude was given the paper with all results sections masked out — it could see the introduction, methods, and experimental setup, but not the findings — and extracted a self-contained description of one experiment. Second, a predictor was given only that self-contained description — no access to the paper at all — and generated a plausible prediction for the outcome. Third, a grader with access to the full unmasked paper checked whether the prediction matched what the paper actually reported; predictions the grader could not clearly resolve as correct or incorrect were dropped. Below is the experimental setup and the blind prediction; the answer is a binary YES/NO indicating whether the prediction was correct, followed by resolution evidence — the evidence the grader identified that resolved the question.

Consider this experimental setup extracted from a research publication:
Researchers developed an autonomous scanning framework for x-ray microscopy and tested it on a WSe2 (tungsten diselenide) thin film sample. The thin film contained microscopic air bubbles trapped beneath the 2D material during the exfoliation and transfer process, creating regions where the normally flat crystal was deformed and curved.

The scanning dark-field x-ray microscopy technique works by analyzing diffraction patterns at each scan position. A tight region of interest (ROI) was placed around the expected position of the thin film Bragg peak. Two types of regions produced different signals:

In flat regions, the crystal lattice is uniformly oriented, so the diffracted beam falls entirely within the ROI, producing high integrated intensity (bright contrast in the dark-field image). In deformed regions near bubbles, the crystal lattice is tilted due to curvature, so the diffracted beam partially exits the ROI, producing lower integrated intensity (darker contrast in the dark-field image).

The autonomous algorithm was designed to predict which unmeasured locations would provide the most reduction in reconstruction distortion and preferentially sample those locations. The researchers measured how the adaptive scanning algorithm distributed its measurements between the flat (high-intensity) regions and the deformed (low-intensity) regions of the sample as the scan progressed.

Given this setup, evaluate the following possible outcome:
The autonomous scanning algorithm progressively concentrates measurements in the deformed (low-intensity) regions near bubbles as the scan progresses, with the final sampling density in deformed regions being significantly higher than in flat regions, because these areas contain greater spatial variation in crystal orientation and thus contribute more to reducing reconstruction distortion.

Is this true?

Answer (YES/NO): NO